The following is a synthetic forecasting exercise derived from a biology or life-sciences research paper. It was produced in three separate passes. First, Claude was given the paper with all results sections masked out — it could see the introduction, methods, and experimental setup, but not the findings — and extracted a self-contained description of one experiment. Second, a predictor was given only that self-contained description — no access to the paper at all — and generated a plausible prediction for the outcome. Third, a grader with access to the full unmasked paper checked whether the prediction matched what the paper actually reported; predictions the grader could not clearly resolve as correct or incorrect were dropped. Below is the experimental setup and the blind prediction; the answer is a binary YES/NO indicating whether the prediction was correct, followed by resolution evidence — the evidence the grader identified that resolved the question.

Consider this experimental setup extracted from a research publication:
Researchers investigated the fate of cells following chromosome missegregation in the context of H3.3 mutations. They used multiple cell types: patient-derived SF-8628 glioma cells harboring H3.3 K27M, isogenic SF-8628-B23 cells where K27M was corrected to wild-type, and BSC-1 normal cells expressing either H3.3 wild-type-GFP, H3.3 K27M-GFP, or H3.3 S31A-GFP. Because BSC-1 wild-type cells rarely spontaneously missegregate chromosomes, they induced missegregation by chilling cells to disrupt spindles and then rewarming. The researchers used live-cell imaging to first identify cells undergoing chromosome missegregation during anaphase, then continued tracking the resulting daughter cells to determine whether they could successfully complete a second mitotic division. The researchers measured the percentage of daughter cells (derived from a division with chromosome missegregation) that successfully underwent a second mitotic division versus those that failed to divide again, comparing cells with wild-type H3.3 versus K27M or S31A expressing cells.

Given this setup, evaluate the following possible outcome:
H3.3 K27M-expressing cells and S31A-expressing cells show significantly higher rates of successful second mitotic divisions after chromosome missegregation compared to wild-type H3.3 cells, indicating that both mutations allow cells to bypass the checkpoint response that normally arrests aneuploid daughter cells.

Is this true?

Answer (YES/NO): YES